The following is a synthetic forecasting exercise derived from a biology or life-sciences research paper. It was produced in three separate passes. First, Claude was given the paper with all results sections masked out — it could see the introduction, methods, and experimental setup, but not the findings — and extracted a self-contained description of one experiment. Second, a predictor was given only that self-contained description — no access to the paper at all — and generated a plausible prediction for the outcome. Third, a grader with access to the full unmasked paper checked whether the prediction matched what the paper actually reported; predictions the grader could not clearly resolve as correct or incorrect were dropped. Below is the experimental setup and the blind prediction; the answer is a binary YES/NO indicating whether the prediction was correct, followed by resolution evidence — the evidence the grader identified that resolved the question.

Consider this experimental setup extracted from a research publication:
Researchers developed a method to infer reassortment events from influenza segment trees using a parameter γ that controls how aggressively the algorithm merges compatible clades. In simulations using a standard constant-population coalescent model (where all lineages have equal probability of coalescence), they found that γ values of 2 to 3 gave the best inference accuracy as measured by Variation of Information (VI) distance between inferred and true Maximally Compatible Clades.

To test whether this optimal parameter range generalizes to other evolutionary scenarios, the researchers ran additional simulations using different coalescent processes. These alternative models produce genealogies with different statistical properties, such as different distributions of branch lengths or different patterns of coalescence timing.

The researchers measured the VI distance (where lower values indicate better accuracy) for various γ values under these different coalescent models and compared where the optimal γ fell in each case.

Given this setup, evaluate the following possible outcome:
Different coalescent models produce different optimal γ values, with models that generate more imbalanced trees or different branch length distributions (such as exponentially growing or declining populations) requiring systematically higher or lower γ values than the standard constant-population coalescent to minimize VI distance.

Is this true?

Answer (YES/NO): NO